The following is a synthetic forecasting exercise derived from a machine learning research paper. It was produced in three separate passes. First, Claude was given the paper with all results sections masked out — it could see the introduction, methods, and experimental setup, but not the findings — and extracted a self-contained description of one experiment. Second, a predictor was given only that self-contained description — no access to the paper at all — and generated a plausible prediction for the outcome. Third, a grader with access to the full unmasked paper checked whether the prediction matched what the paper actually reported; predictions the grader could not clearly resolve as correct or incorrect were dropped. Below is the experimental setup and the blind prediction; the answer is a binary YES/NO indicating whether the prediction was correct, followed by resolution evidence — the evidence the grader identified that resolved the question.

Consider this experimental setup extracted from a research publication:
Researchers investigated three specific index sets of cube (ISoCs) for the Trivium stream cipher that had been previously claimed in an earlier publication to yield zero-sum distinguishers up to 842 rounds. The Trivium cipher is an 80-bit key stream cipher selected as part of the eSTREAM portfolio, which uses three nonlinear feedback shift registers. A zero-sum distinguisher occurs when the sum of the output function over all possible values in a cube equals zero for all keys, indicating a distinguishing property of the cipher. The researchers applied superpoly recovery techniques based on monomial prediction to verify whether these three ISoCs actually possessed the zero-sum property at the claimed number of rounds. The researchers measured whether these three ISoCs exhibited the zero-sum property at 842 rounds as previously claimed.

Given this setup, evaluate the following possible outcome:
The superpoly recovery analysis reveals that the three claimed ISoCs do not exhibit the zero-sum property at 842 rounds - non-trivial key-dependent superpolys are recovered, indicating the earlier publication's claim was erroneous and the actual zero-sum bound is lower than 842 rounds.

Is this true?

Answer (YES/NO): YES